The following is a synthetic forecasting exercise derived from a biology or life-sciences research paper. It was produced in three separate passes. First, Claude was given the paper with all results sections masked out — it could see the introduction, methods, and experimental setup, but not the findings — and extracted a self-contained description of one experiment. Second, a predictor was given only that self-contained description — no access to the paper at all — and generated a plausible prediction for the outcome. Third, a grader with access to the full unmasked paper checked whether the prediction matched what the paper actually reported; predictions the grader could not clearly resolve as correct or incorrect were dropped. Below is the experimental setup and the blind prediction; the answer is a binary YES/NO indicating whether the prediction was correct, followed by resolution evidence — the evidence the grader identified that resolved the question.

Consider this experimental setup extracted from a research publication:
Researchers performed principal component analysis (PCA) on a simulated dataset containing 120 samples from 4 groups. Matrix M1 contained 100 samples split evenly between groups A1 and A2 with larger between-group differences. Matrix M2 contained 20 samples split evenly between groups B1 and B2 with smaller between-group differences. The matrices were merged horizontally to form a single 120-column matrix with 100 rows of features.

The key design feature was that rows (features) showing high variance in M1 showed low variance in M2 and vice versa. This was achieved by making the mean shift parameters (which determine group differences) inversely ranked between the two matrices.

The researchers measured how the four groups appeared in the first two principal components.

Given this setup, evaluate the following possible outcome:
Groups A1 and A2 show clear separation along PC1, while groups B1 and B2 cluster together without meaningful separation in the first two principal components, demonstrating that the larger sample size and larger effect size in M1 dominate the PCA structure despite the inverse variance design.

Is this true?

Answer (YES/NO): NO